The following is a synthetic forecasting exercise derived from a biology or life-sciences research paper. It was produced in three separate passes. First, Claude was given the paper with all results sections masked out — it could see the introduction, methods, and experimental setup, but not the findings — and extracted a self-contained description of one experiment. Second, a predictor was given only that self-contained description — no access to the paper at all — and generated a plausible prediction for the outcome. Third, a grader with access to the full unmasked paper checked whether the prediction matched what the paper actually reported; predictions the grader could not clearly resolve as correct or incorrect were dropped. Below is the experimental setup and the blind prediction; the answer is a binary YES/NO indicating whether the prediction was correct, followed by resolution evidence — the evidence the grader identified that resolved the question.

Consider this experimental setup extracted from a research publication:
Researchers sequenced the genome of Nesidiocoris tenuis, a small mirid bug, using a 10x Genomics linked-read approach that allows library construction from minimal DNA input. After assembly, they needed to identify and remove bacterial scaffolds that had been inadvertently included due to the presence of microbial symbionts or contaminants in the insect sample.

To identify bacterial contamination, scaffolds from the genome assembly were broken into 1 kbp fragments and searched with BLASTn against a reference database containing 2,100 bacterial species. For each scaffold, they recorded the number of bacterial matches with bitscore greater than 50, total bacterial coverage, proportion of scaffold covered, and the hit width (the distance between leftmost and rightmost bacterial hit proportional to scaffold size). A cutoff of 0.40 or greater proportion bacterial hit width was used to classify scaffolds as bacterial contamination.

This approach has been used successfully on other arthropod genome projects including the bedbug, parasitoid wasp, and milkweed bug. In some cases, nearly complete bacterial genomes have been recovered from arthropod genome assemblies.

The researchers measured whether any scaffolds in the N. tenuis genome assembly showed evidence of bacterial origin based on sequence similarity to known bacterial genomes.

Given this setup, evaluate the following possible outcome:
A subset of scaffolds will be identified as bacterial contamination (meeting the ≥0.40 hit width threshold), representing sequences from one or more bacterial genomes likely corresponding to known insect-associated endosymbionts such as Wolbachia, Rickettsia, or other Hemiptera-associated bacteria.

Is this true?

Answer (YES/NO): YES